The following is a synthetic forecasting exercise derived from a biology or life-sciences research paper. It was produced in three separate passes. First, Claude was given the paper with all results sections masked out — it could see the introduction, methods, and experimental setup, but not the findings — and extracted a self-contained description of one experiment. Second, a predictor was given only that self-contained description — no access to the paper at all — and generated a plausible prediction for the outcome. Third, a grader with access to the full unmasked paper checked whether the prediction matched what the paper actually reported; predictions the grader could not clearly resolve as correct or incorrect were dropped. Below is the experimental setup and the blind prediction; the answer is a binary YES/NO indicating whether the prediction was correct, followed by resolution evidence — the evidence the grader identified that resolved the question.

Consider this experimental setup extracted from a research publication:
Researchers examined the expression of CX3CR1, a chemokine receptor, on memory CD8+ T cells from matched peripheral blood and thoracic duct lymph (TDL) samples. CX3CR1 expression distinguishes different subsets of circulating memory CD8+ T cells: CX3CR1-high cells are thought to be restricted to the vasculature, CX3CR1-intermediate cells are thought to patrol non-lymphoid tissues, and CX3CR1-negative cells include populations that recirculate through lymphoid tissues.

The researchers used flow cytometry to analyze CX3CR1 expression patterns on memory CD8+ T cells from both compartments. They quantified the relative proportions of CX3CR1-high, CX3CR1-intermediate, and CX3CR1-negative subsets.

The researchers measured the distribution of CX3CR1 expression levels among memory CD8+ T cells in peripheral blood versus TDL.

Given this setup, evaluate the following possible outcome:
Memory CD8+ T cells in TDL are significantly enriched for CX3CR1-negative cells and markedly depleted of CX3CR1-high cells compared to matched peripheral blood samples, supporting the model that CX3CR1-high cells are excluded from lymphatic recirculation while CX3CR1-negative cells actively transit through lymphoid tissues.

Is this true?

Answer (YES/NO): YES